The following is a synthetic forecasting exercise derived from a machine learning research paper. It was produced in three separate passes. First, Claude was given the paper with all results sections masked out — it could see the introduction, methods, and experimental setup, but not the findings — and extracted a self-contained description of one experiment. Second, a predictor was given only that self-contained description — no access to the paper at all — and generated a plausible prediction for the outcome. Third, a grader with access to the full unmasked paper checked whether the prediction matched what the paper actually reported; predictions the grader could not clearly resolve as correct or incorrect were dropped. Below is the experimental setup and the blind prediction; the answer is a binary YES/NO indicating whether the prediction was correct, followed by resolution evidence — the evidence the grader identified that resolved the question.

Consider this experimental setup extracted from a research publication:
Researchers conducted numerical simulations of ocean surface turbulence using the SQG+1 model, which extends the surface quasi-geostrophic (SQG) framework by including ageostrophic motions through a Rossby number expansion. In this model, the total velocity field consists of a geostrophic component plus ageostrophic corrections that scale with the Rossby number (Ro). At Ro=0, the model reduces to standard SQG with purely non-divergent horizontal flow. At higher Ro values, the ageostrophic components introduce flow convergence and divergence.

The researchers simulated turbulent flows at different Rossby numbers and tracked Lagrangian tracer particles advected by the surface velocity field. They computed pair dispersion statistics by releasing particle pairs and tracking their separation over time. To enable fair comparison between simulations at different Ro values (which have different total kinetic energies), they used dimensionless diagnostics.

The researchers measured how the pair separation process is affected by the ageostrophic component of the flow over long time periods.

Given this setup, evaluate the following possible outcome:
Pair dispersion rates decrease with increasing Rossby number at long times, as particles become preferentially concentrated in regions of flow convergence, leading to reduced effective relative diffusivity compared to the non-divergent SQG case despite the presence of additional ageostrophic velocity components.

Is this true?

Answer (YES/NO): NO